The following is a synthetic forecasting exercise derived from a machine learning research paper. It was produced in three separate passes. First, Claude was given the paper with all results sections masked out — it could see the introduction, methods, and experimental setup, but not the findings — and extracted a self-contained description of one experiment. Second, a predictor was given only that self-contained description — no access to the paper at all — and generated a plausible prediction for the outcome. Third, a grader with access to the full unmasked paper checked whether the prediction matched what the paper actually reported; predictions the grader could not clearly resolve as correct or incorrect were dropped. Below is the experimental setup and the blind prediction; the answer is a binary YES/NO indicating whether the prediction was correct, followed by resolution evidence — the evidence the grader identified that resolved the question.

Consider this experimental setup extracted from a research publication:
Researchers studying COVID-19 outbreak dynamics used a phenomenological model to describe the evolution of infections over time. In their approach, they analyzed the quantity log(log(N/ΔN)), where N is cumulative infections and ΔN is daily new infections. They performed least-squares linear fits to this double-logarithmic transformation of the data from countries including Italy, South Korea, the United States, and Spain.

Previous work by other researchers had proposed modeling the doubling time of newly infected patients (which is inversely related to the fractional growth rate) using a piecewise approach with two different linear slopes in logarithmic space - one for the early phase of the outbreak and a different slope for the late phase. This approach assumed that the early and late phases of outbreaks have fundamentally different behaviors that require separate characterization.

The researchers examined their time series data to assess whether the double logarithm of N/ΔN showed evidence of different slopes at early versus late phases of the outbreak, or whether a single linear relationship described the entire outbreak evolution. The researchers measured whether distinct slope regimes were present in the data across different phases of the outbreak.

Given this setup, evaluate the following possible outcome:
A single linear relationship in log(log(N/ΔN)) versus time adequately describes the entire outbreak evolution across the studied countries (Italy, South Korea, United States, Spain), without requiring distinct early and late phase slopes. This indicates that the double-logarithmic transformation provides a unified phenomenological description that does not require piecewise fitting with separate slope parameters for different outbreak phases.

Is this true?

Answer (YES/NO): YES